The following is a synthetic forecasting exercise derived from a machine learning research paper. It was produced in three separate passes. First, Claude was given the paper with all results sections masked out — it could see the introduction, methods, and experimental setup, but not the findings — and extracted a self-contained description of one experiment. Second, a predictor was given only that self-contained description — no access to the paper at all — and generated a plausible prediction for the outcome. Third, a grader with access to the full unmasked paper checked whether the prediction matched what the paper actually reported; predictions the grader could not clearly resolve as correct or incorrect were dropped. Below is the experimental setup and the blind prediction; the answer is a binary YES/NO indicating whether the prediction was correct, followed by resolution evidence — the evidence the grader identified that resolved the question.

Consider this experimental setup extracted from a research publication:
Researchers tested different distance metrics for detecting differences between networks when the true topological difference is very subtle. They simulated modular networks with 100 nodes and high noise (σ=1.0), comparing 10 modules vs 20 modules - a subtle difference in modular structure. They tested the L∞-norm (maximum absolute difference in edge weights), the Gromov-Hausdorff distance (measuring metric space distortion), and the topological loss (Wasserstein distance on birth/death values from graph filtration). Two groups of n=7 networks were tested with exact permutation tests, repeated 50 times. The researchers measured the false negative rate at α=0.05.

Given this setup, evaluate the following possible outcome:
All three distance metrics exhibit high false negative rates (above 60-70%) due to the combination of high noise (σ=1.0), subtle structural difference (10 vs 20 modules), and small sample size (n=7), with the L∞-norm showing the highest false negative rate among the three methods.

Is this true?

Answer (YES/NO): YES